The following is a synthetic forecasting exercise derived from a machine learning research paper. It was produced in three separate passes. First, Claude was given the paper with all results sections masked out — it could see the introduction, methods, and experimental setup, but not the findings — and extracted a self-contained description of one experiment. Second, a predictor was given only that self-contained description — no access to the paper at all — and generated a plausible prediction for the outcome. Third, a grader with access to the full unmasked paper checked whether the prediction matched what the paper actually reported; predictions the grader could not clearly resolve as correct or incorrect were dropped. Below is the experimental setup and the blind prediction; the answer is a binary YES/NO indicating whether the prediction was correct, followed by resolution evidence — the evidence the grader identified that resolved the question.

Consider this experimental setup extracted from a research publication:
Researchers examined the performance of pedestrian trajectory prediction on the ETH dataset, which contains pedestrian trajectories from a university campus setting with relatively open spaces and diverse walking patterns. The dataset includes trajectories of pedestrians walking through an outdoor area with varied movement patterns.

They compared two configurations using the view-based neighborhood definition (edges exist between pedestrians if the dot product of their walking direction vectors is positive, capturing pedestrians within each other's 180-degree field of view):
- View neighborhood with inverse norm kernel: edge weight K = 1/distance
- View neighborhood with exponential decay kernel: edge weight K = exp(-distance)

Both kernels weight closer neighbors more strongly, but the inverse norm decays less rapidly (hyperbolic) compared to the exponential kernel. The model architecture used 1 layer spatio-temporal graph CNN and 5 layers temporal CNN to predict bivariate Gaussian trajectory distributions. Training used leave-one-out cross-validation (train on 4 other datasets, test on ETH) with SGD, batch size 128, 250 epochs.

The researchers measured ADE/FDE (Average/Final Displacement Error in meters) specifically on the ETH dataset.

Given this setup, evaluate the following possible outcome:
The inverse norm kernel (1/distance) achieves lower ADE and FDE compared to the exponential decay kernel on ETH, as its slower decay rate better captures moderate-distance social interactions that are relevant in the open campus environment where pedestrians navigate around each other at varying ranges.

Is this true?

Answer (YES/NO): YES